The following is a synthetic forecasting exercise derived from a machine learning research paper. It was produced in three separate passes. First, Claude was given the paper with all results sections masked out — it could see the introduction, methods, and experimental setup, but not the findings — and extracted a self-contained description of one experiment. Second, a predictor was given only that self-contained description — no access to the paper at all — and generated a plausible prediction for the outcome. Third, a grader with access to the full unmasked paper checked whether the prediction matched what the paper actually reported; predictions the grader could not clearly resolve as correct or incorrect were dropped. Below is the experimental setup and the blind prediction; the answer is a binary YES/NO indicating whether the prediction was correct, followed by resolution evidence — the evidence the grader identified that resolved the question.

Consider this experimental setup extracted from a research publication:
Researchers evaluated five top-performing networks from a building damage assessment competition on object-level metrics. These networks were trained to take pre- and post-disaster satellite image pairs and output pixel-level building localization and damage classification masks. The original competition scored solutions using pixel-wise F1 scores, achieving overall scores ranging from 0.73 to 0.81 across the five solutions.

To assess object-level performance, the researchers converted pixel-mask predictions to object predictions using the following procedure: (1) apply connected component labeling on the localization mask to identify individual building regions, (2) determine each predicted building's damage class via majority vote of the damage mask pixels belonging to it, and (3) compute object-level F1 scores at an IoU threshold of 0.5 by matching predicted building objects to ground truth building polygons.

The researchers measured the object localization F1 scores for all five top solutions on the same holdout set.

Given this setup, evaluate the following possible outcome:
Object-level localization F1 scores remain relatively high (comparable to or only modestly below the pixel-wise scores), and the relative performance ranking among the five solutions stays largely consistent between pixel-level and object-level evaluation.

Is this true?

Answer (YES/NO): NO